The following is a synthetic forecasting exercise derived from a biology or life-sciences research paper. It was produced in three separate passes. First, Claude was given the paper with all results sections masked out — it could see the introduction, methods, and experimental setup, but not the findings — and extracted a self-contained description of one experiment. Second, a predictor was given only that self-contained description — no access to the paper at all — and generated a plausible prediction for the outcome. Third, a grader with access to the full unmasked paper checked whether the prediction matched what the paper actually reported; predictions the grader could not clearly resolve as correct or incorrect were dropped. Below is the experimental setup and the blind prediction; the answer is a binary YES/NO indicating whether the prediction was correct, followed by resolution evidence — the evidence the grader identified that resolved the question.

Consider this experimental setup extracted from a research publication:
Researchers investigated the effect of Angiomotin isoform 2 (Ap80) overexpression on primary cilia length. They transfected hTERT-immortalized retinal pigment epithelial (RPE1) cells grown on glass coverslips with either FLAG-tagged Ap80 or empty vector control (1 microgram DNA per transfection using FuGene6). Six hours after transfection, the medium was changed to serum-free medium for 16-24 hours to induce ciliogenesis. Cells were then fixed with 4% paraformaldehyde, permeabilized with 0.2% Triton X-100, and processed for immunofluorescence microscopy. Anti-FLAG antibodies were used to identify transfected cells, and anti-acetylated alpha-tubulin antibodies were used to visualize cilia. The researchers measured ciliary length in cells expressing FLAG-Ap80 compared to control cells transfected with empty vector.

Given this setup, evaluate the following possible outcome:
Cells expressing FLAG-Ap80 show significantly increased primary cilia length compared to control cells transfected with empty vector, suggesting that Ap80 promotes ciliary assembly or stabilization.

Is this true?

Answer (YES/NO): NO